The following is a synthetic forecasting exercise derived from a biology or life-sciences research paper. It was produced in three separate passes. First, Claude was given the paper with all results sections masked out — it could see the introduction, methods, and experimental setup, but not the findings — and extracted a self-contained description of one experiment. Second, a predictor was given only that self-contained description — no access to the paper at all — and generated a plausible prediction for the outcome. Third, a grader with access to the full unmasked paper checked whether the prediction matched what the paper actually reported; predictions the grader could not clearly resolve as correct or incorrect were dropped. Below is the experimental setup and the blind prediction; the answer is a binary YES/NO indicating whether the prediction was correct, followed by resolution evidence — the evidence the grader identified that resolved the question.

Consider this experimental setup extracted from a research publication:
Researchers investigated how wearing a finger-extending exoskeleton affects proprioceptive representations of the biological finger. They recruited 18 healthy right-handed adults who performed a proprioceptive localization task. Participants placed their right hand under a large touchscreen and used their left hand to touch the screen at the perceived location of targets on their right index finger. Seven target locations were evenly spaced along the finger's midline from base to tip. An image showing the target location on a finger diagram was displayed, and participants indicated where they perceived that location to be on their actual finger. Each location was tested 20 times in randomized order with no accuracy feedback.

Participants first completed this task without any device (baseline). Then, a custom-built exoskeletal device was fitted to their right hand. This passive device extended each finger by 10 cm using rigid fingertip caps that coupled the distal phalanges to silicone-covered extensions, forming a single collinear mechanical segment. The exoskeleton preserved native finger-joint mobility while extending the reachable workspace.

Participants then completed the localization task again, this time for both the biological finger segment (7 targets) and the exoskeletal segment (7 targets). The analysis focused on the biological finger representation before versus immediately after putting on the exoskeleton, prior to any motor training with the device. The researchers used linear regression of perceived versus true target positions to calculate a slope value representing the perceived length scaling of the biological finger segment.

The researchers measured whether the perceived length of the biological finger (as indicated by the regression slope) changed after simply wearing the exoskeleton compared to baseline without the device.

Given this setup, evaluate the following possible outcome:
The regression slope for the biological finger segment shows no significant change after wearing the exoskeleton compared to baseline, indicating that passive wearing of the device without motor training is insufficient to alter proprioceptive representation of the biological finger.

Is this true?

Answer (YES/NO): NO